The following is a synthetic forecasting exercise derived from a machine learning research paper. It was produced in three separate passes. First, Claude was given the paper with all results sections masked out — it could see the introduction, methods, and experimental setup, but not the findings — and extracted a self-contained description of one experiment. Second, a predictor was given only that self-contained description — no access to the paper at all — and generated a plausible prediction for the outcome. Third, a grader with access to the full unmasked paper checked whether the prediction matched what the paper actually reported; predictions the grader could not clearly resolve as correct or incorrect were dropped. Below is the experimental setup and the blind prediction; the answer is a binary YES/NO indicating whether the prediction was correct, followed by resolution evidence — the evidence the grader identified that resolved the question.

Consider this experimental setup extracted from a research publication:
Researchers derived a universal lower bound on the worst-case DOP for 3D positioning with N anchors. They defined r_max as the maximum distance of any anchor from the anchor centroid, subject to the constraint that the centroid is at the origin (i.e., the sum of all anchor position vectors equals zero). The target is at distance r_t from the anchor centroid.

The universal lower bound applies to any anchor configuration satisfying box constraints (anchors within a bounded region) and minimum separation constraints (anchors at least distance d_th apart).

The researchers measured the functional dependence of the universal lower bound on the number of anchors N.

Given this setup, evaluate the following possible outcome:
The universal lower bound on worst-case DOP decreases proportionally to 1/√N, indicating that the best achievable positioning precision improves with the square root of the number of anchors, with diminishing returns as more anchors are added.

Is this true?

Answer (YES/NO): YES